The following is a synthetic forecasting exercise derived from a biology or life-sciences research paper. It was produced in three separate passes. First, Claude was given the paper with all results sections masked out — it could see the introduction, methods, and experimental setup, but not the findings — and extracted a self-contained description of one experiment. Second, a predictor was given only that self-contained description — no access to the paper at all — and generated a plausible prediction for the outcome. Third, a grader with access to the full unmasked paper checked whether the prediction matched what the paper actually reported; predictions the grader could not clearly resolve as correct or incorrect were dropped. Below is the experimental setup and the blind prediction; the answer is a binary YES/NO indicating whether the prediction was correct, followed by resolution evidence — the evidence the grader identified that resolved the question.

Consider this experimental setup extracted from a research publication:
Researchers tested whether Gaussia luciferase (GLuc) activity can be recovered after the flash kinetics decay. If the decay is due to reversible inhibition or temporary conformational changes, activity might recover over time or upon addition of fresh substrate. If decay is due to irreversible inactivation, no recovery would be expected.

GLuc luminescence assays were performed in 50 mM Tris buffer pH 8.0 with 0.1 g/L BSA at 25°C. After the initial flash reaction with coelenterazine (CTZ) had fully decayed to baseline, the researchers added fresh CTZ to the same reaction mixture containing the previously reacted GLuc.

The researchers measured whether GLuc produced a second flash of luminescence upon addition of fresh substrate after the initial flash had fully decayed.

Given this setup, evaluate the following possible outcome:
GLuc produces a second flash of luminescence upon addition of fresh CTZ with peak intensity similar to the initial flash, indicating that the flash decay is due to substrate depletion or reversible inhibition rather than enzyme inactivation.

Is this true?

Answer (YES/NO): NO